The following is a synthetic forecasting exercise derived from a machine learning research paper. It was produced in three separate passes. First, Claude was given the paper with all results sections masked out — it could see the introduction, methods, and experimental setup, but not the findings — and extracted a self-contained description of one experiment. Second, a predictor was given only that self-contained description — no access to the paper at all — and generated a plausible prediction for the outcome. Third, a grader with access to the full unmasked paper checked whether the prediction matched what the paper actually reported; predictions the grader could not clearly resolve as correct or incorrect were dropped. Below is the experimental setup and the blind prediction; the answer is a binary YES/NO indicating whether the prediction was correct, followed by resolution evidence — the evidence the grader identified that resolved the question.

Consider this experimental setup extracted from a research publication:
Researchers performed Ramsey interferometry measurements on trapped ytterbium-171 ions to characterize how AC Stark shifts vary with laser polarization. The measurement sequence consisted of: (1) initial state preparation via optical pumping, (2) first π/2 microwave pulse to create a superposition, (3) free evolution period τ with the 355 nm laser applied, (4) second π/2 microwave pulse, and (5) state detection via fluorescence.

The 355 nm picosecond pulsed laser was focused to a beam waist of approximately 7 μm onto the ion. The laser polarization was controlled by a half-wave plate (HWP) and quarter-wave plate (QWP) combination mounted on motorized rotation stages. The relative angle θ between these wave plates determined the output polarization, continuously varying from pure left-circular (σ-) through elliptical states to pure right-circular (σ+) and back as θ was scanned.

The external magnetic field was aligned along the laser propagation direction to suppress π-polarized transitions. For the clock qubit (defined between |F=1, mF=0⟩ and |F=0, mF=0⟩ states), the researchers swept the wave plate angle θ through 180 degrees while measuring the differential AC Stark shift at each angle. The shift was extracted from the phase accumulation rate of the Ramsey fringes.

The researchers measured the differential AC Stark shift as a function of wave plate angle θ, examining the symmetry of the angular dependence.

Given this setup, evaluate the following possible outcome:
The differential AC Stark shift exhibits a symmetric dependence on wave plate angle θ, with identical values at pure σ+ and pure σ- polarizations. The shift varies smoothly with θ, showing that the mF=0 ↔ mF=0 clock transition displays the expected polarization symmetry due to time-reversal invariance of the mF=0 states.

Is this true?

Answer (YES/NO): NO